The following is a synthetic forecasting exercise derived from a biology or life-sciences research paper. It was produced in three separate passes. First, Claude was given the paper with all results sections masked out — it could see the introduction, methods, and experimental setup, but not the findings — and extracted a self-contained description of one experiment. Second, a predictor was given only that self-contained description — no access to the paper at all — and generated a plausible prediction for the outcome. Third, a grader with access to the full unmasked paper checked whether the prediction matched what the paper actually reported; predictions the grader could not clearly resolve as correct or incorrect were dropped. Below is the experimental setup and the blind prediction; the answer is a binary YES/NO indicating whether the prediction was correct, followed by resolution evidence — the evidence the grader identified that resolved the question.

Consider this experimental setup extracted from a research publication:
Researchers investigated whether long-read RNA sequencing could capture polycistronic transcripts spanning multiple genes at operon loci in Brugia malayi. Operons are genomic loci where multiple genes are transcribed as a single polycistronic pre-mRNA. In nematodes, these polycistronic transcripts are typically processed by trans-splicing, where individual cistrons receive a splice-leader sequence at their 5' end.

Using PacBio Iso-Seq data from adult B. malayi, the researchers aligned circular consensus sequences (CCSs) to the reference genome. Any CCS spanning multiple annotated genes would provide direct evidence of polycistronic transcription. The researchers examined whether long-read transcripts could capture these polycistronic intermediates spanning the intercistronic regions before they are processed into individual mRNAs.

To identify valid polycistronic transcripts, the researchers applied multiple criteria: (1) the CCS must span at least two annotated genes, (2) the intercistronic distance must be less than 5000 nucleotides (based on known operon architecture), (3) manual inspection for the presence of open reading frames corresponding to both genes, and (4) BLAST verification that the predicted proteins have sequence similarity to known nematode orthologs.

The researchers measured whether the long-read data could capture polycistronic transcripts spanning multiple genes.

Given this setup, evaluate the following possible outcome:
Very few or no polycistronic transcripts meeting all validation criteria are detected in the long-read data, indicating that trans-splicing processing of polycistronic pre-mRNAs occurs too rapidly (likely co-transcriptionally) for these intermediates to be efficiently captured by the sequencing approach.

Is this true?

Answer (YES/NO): NO